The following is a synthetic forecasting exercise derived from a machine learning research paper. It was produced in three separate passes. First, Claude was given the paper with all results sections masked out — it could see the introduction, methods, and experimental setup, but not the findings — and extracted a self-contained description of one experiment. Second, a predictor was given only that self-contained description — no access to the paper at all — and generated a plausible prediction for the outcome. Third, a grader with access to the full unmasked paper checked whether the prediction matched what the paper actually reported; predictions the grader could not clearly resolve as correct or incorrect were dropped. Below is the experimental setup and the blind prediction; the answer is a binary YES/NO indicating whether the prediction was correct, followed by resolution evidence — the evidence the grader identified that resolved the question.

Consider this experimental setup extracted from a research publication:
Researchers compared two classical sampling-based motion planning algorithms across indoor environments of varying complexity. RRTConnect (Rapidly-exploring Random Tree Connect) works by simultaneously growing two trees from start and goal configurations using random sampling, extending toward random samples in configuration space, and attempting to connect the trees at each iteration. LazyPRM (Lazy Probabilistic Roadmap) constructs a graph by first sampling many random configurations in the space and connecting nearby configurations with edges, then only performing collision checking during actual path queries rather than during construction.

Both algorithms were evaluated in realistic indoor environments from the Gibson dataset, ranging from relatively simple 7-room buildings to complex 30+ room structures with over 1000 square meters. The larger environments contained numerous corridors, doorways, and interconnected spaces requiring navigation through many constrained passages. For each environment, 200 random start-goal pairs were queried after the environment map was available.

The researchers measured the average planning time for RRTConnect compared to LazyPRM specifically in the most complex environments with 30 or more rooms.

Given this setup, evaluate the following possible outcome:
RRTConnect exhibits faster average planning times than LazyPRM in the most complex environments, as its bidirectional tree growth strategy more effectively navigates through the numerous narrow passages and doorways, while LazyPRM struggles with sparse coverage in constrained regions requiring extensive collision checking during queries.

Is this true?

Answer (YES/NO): NO